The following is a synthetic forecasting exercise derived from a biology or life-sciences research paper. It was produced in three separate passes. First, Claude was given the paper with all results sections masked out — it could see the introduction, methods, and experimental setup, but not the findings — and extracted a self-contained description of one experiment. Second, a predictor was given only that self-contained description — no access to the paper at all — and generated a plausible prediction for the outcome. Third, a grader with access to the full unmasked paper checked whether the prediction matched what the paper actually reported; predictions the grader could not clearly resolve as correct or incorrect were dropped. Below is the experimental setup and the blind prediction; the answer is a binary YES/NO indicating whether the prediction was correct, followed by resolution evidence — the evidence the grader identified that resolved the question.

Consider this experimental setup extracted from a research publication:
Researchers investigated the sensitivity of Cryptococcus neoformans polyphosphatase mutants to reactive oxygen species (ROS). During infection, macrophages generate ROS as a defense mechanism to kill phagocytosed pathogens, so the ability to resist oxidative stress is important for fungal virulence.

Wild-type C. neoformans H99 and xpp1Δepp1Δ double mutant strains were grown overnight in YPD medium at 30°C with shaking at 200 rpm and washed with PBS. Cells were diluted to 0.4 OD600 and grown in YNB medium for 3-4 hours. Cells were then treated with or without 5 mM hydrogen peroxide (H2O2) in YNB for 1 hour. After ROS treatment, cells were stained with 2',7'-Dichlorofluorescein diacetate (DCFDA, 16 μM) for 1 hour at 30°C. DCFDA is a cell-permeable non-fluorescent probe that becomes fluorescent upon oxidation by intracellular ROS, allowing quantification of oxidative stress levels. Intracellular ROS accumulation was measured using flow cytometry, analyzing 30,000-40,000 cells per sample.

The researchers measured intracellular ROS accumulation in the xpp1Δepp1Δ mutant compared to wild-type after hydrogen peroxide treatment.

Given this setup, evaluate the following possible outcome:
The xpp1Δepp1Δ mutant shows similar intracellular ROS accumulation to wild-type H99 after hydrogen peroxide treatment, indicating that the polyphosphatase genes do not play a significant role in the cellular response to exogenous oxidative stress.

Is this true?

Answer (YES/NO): NO